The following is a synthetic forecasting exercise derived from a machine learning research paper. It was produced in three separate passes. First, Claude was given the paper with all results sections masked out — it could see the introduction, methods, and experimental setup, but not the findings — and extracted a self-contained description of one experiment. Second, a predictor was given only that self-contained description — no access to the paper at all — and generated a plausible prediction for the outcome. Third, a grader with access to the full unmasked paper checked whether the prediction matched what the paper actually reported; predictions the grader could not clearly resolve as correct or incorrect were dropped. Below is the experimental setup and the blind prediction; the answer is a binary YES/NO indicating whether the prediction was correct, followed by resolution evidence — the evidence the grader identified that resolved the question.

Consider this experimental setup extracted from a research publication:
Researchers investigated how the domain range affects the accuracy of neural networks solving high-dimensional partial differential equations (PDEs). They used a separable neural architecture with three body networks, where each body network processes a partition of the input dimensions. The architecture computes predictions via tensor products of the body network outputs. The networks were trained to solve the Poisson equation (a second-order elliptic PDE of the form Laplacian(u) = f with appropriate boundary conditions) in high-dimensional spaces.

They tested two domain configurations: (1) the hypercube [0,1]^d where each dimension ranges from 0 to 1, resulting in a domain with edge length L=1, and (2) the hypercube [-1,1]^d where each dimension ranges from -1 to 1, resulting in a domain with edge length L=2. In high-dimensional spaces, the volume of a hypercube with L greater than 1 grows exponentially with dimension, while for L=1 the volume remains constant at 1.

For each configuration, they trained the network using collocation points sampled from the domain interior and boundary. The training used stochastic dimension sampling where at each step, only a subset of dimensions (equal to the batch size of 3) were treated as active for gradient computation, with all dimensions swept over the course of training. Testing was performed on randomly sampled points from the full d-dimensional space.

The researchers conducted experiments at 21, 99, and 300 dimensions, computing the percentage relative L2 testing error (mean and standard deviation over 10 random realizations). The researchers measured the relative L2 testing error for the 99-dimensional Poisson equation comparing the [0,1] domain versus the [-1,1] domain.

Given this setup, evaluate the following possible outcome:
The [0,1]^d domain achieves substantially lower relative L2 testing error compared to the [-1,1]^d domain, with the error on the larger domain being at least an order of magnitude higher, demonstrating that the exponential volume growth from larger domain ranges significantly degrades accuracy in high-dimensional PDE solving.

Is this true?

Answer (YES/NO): YES